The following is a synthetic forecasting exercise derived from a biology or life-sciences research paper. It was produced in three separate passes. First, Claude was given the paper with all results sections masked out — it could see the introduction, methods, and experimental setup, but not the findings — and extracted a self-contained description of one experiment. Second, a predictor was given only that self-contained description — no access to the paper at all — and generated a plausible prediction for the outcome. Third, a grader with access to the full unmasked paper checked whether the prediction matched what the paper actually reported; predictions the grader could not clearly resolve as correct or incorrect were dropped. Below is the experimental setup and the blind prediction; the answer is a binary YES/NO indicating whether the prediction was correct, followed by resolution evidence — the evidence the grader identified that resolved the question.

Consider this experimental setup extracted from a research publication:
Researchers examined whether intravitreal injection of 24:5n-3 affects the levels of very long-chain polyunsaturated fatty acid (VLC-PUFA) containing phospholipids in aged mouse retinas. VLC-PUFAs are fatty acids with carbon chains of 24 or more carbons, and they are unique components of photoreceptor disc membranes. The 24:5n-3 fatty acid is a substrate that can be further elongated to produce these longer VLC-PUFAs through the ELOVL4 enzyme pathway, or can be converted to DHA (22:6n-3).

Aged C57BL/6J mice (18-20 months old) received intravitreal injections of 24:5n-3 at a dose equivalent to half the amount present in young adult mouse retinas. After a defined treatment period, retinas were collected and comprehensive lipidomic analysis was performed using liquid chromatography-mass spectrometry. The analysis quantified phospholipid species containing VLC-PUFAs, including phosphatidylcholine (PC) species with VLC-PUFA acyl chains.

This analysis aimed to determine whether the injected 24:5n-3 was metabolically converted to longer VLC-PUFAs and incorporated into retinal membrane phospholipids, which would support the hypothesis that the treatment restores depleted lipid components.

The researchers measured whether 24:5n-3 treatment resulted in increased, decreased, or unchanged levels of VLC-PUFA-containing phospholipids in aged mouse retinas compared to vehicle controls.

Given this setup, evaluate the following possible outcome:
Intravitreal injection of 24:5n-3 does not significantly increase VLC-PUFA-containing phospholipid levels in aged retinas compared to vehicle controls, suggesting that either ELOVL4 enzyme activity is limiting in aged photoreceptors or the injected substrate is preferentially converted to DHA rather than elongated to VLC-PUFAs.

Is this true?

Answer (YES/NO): NO